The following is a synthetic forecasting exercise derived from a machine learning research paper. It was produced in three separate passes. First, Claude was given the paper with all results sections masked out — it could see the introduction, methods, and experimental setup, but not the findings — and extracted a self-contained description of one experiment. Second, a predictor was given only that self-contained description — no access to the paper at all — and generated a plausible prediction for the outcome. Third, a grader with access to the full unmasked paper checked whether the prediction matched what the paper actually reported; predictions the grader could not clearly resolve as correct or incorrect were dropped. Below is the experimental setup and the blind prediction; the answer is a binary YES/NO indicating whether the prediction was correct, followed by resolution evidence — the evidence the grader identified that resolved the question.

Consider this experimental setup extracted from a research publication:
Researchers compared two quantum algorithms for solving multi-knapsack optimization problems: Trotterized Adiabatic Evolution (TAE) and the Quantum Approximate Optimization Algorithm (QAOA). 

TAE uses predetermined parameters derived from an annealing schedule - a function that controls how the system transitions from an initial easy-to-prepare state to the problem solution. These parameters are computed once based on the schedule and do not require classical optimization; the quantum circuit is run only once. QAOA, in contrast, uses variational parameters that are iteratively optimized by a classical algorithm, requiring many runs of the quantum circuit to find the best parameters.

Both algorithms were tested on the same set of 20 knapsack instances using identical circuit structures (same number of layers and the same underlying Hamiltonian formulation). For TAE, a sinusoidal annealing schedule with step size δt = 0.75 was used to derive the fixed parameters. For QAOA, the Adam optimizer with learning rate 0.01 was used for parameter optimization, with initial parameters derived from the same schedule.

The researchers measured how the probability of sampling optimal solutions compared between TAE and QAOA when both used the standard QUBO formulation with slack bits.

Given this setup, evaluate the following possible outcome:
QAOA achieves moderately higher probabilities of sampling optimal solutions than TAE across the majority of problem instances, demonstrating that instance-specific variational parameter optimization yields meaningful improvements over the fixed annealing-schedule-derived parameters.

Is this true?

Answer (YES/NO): YES